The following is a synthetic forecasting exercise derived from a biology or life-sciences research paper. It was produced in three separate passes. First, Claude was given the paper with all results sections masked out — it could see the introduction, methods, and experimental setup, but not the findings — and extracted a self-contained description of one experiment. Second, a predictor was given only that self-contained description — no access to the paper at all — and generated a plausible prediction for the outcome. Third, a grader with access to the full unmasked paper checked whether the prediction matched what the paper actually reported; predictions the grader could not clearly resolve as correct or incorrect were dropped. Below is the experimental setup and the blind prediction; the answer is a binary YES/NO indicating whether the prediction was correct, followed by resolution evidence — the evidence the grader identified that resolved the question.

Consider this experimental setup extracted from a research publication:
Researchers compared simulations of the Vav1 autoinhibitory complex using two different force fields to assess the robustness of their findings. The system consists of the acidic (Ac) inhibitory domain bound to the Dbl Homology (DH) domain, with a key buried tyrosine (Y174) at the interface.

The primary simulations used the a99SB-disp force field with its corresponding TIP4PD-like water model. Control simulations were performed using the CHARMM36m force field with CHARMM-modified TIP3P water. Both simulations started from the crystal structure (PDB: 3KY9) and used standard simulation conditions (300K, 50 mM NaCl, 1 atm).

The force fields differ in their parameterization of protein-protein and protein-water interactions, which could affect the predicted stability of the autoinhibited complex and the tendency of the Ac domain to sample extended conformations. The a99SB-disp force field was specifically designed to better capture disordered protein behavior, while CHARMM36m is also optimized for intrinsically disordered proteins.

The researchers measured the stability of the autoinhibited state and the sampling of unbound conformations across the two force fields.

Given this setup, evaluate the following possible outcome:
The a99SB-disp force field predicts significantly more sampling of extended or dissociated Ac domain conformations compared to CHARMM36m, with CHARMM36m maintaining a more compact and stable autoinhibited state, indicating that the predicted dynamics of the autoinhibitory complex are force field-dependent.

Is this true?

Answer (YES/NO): NO